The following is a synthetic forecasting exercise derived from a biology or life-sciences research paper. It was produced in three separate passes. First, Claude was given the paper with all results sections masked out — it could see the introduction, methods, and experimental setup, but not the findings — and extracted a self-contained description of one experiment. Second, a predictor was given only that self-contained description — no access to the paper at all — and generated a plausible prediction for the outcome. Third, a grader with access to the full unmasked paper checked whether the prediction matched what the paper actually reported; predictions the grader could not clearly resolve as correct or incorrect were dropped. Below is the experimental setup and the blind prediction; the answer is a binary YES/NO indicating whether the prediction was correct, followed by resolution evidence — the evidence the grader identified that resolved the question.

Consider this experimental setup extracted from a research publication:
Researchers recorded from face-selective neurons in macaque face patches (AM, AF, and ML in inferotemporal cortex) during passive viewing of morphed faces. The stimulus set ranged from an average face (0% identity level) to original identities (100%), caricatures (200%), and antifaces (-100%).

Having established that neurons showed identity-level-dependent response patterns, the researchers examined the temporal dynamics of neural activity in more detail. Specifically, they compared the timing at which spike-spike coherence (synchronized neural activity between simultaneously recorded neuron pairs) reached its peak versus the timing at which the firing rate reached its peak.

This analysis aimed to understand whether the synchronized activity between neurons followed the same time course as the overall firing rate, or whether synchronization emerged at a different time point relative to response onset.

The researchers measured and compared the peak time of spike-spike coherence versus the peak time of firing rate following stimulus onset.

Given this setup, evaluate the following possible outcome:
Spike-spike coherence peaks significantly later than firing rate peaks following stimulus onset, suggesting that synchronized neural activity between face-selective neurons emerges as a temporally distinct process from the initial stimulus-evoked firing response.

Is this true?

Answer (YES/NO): YES